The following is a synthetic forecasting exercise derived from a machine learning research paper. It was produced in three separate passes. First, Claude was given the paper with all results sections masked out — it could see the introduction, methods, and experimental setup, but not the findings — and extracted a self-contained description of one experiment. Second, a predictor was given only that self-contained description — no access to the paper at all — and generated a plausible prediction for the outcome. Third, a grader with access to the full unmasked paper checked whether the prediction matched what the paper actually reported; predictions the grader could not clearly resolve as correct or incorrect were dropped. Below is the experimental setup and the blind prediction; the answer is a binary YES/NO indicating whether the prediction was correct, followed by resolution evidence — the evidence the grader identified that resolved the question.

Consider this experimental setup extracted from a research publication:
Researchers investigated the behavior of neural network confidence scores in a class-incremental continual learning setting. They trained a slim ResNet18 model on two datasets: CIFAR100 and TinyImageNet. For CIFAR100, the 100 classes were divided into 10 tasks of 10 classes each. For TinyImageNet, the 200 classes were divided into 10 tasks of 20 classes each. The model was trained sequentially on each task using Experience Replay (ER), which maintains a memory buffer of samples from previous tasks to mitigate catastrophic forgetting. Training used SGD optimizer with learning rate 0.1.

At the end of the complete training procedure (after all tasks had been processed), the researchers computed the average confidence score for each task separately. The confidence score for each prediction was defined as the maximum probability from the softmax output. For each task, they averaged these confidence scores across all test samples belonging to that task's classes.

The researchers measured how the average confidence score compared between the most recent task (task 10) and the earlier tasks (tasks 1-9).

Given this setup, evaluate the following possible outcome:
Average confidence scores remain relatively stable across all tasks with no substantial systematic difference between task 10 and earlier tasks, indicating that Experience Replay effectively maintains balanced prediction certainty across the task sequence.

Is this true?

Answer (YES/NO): NO